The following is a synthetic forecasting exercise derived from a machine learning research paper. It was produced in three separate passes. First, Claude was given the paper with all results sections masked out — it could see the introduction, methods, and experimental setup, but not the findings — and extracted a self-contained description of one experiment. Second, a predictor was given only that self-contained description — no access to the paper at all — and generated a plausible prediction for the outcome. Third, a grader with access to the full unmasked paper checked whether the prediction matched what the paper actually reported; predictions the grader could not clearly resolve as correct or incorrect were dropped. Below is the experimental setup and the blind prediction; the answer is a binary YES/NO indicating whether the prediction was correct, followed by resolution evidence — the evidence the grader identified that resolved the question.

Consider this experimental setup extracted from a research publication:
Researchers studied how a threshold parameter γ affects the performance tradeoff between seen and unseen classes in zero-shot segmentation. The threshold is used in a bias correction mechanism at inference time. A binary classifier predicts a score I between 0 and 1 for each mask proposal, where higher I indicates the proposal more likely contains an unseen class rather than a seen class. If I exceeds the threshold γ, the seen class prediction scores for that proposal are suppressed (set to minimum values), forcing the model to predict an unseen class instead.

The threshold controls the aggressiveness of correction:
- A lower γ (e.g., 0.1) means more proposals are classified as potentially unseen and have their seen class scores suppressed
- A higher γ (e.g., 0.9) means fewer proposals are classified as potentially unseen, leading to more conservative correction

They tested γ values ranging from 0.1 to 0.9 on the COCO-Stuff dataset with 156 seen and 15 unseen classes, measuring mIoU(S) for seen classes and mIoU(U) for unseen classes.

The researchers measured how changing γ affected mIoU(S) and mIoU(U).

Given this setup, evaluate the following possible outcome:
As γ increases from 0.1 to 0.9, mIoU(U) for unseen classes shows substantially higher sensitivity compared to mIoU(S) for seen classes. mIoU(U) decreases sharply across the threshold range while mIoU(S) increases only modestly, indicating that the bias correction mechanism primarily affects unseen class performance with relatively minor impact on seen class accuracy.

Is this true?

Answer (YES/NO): NO